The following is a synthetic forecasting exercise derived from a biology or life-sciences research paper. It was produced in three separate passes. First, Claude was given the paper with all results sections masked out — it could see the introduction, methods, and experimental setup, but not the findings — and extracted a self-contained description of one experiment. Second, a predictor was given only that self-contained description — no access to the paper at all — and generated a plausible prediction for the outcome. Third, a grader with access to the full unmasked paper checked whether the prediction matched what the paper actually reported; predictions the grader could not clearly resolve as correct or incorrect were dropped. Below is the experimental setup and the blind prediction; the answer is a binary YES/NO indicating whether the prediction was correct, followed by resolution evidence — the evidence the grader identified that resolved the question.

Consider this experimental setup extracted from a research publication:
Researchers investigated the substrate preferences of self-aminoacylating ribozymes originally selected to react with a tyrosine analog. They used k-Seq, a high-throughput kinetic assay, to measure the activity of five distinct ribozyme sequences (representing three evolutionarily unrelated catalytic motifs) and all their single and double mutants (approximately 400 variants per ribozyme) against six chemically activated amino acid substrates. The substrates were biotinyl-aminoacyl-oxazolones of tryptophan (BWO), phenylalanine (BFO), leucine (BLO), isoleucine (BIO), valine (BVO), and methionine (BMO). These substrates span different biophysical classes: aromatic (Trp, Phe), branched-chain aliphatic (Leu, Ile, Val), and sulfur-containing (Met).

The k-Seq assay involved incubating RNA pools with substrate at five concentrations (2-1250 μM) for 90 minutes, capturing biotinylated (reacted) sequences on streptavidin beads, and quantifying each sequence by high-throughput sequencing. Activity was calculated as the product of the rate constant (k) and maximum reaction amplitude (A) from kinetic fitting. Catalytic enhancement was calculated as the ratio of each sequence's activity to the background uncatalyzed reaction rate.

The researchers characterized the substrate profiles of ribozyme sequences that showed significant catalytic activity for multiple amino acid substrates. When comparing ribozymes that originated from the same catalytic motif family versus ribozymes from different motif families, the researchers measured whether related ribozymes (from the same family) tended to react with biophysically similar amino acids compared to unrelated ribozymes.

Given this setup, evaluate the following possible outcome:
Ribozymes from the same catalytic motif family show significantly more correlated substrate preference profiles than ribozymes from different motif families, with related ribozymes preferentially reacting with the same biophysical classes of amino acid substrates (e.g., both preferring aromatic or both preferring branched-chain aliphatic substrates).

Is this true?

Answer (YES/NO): YES